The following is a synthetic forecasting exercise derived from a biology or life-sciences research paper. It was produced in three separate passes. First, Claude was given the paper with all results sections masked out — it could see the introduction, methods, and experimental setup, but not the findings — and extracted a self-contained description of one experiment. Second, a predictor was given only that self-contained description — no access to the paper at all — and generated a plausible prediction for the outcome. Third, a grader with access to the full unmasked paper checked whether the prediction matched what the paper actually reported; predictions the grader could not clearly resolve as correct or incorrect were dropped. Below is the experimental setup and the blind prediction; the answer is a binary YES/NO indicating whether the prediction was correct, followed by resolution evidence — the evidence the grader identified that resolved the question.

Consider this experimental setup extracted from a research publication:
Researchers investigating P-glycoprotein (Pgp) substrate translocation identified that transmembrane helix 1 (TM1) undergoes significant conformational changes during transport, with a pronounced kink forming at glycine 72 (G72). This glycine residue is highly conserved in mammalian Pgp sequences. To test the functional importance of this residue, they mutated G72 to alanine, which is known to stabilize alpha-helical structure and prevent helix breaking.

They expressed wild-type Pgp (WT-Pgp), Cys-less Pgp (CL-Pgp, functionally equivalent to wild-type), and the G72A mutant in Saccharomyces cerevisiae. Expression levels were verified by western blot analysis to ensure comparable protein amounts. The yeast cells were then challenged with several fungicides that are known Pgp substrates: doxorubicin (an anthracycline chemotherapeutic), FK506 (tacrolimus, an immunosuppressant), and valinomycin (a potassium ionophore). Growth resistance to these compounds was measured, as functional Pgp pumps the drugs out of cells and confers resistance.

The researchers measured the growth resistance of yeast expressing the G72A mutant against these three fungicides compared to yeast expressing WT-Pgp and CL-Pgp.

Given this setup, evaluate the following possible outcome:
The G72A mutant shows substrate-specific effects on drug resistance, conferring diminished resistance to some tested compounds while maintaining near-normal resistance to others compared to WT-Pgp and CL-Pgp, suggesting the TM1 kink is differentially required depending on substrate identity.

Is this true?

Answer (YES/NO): NO